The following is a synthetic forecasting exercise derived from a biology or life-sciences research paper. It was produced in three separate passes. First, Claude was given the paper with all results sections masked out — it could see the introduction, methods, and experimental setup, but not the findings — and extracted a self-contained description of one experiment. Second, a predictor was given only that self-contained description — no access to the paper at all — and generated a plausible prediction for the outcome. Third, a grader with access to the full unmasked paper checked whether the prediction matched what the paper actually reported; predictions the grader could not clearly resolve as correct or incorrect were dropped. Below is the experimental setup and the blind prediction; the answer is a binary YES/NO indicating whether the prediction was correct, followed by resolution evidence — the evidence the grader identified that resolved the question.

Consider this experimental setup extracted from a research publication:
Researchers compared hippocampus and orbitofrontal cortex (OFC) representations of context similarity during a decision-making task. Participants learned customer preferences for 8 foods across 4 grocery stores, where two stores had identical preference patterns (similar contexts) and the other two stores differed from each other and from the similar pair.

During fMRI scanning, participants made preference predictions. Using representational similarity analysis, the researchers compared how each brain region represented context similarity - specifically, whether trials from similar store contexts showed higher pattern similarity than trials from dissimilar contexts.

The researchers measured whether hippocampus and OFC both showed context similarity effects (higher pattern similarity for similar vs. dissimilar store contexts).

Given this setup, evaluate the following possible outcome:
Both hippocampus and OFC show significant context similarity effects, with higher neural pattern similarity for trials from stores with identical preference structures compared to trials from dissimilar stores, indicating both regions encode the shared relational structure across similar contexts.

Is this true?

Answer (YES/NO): NO